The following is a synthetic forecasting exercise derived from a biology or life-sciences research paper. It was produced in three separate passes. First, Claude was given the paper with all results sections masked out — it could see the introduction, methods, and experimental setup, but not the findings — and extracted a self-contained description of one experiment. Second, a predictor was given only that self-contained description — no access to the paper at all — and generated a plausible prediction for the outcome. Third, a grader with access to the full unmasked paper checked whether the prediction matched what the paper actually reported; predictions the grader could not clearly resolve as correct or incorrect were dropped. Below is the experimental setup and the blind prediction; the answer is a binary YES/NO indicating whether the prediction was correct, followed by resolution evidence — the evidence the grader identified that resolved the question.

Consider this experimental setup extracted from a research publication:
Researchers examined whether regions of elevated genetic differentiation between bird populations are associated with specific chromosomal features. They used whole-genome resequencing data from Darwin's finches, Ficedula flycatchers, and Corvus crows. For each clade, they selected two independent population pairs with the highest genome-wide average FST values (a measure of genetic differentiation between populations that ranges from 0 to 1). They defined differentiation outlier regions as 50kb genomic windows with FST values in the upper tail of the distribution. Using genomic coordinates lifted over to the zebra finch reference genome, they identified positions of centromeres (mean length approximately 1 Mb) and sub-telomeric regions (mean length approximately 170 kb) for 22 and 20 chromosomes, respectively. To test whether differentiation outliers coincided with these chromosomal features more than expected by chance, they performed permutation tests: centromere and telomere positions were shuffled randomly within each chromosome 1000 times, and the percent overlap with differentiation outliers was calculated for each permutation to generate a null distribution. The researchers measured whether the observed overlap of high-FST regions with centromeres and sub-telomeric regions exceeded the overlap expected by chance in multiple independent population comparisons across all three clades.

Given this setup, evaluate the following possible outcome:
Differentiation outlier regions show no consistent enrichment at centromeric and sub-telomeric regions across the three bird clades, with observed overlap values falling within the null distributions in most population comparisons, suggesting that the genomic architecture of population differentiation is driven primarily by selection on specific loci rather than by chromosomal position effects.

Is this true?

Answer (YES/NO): NO